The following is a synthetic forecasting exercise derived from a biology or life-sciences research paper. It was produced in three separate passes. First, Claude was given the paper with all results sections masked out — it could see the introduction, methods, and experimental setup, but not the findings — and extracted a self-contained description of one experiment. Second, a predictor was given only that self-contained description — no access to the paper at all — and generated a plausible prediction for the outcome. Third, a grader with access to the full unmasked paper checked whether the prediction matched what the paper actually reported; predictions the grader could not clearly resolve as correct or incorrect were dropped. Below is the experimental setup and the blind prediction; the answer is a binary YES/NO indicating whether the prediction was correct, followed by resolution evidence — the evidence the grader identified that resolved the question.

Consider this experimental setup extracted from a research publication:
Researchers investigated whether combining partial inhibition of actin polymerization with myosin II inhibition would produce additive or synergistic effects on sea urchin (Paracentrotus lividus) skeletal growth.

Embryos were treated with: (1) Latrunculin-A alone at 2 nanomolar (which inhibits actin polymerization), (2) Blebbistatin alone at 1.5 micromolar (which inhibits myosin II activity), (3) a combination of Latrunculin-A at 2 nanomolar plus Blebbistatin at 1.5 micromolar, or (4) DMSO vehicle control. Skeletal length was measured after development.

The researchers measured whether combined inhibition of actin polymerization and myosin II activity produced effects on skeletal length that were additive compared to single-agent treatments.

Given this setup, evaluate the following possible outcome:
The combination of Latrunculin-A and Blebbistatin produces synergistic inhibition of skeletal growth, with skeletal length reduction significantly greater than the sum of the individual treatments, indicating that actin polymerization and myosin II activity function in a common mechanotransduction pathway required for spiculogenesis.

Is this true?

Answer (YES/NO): NO